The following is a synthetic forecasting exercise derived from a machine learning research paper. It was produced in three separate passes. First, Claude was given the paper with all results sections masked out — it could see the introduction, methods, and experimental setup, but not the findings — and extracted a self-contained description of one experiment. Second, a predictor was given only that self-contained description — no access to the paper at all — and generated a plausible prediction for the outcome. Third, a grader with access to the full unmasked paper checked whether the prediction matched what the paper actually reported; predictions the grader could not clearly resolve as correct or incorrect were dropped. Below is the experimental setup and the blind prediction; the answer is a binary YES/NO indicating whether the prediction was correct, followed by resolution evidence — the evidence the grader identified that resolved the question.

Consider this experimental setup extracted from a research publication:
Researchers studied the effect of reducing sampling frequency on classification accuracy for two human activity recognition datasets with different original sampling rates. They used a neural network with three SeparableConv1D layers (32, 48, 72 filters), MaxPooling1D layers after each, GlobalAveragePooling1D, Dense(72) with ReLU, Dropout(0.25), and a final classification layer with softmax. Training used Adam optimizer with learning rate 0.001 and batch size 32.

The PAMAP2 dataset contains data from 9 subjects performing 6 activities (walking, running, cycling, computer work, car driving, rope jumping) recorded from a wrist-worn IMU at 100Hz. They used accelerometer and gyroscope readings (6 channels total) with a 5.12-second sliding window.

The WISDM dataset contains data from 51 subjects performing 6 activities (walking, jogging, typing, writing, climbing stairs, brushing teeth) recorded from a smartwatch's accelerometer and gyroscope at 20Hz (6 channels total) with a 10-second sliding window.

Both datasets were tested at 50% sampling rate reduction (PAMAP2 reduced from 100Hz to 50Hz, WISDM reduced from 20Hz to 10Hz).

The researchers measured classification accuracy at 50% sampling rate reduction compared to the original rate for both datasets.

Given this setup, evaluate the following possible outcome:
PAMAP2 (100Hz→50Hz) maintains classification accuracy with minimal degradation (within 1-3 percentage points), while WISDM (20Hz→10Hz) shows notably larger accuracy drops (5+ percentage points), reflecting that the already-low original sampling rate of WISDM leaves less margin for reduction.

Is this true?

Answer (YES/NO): NO